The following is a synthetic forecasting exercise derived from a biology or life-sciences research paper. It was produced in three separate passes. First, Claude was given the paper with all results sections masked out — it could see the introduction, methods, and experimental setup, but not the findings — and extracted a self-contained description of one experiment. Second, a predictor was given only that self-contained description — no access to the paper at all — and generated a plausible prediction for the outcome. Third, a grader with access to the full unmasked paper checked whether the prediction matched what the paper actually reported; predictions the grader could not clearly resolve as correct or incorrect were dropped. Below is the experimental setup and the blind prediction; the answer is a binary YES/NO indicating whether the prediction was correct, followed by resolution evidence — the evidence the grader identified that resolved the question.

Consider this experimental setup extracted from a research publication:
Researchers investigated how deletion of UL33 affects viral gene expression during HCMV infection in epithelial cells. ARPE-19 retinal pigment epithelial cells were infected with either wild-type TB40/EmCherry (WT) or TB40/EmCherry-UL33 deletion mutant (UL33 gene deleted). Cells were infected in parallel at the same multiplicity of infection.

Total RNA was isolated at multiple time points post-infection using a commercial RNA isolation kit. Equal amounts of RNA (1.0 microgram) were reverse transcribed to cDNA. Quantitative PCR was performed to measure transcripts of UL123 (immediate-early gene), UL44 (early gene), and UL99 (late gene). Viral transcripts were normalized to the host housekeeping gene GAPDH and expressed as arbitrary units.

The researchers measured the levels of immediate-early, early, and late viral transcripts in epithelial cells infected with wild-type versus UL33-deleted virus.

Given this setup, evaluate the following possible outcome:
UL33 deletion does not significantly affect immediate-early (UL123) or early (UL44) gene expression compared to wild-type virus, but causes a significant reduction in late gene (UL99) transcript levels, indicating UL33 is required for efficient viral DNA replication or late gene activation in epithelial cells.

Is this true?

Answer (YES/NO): NO